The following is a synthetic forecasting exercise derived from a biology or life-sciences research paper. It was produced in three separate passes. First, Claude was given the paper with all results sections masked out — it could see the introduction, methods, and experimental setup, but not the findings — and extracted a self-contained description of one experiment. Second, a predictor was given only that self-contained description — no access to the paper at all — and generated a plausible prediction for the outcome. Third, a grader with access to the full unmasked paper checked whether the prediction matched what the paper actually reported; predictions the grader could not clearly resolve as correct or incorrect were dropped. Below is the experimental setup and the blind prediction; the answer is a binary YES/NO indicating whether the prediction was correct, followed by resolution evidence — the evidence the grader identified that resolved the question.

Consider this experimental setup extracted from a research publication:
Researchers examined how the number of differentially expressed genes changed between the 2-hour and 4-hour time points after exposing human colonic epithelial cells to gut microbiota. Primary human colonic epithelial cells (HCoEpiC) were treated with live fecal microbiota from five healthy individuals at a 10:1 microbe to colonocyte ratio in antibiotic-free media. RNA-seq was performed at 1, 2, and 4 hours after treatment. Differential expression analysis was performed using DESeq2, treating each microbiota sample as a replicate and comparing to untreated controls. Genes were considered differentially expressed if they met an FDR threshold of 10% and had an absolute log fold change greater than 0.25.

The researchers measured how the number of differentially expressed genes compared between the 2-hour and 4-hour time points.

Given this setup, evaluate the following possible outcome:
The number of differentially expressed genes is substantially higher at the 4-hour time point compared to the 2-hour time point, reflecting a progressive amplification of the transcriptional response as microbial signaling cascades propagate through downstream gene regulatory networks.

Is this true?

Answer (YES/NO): NO